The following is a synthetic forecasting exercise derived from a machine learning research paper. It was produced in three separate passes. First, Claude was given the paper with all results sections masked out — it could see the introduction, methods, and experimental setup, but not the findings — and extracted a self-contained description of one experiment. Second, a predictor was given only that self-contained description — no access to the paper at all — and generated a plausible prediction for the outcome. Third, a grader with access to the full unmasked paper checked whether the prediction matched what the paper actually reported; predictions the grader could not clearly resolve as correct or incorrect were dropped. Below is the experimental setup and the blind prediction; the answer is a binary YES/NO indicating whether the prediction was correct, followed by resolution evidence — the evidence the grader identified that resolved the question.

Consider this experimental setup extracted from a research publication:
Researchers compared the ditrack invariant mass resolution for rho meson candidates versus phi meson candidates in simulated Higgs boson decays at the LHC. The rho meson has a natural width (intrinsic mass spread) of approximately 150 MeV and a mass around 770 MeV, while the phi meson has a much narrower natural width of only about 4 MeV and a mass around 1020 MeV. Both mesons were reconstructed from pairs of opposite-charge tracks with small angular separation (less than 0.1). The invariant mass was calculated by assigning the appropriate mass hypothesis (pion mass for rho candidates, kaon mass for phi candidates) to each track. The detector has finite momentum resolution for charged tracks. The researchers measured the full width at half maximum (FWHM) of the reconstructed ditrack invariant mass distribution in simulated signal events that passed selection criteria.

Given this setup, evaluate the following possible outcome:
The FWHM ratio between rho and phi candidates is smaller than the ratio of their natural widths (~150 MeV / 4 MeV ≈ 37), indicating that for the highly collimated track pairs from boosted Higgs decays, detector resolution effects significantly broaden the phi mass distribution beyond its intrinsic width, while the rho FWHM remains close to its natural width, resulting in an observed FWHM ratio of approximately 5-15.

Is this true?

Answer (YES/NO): NO